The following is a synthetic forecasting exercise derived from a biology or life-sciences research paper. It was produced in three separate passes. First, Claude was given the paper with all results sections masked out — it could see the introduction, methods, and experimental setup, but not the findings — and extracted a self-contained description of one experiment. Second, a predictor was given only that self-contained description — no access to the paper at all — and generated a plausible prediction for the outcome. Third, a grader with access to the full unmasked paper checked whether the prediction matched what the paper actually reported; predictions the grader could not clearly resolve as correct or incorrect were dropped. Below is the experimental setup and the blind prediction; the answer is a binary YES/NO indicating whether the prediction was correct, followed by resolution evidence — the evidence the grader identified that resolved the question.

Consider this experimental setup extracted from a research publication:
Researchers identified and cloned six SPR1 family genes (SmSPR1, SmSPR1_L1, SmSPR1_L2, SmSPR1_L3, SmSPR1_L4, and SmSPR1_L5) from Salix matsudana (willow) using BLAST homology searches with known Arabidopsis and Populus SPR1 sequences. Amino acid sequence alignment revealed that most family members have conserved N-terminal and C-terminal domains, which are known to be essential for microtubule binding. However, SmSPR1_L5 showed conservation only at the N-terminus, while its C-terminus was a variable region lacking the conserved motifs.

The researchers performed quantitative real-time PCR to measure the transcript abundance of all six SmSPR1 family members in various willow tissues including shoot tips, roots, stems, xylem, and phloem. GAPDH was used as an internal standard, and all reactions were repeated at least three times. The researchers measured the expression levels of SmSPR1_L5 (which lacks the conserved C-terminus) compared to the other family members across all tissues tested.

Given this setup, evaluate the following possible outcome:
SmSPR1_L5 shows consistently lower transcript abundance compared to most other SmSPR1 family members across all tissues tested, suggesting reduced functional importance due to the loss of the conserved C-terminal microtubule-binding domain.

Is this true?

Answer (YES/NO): YES